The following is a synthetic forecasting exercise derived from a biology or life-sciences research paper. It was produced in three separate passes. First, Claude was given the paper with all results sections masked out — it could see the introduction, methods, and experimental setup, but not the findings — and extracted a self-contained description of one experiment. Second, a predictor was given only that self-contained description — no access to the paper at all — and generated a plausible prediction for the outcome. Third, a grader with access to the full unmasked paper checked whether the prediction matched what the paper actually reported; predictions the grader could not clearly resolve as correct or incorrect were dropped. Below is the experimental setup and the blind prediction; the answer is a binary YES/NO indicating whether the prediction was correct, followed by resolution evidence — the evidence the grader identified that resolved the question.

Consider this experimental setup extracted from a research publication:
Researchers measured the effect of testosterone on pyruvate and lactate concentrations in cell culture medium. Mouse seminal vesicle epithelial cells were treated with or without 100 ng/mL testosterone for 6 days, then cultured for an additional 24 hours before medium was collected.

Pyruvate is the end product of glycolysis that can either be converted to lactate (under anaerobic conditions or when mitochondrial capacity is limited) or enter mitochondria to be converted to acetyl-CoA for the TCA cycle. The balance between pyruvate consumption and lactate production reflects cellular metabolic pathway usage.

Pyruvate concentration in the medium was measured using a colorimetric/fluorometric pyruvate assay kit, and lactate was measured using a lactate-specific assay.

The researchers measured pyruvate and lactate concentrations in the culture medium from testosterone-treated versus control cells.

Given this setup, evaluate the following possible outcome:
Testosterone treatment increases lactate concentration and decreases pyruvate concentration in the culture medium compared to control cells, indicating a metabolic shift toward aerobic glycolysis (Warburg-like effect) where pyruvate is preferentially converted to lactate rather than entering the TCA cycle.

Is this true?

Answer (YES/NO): NO